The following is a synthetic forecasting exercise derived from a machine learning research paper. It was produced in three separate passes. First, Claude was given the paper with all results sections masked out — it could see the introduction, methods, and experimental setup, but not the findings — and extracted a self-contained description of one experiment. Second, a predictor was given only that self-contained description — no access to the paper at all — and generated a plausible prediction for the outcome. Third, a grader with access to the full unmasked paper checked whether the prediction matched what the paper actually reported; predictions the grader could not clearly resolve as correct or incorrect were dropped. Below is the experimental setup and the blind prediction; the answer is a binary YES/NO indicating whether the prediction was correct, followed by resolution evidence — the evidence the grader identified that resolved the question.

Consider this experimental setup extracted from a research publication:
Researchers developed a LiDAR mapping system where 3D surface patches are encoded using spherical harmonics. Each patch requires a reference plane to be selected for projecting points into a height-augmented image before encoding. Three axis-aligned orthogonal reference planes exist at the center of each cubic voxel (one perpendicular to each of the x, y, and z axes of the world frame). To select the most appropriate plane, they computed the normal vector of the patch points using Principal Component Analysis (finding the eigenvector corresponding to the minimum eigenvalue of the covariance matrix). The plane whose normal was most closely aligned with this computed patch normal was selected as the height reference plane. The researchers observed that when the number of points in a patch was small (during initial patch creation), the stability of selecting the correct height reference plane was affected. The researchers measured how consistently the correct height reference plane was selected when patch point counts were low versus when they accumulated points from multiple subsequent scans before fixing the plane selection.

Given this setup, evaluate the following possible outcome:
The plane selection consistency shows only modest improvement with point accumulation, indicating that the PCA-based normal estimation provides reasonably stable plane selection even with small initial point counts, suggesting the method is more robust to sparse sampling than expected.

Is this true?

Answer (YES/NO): NO